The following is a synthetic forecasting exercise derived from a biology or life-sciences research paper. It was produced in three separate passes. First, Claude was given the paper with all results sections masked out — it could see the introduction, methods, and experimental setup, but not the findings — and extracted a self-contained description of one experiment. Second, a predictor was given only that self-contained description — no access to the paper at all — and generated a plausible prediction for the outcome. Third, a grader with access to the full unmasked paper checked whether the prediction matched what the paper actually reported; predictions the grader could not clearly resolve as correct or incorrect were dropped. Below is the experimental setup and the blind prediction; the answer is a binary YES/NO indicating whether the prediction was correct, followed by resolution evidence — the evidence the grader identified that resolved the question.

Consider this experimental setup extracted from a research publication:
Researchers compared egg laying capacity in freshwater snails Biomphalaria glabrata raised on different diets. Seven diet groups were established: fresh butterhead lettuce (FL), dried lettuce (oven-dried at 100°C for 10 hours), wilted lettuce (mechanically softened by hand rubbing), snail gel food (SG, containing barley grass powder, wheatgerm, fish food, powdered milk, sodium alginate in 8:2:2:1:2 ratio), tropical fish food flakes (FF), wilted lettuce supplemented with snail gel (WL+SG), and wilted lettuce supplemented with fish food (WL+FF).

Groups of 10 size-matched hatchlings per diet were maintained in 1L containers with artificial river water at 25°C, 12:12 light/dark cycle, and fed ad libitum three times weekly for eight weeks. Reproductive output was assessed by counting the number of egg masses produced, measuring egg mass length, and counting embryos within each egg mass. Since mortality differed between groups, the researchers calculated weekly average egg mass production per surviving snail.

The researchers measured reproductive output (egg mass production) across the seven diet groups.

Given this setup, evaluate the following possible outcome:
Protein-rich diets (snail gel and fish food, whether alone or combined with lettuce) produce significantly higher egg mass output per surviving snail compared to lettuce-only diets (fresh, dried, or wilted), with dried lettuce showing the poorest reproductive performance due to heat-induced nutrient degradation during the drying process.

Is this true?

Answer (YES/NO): NO